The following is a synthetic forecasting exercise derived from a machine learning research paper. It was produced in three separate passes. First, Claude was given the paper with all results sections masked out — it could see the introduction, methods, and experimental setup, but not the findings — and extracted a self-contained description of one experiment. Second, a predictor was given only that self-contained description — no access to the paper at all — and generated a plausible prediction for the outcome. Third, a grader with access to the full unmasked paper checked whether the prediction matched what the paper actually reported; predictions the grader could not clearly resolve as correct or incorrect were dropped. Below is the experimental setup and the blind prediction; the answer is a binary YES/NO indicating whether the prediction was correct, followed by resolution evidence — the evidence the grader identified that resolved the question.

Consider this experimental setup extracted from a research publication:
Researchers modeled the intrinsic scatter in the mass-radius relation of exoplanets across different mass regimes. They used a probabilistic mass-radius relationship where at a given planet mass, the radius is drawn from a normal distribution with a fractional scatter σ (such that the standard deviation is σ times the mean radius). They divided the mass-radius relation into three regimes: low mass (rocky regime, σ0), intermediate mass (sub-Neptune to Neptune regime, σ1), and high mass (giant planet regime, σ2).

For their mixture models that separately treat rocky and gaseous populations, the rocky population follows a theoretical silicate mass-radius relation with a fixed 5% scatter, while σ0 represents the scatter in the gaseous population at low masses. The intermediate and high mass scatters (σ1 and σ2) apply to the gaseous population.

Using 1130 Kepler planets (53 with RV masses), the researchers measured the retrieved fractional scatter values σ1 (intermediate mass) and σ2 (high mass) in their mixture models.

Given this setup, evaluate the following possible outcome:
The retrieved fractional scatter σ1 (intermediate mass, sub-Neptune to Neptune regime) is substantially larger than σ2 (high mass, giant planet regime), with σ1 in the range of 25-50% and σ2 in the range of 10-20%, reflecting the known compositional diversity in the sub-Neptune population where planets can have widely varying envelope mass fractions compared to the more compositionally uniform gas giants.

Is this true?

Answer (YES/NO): NO